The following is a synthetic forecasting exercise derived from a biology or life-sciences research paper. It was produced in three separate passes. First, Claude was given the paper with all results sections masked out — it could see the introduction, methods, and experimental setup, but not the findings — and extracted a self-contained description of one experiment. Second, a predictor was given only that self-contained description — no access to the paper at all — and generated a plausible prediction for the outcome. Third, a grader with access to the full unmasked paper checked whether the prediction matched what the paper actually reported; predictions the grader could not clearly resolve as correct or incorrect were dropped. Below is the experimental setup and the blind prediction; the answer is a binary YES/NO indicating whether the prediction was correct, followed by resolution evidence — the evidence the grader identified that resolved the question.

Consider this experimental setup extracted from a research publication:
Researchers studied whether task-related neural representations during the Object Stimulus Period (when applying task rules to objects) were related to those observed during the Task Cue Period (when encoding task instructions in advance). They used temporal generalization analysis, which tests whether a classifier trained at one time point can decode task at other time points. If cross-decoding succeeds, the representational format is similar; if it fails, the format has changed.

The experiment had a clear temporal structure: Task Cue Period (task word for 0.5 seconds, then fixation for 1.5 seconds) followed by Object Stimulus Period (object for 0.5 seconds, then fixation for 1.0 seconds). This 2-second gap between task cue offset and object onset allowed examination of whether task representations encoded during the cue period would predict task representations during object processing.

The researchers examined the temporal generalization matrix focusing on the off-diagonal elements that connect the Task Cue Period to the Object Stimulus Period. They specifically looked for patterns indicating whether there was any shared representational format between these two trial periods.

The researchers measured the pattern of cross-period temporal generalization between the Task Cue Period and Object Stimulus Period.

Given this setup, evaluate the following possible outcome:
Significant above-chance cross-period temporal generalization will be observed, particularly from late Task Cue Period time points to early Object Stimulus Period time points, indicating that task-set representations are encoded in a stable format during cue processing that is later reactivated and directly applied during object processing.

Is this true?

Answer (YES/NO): YES